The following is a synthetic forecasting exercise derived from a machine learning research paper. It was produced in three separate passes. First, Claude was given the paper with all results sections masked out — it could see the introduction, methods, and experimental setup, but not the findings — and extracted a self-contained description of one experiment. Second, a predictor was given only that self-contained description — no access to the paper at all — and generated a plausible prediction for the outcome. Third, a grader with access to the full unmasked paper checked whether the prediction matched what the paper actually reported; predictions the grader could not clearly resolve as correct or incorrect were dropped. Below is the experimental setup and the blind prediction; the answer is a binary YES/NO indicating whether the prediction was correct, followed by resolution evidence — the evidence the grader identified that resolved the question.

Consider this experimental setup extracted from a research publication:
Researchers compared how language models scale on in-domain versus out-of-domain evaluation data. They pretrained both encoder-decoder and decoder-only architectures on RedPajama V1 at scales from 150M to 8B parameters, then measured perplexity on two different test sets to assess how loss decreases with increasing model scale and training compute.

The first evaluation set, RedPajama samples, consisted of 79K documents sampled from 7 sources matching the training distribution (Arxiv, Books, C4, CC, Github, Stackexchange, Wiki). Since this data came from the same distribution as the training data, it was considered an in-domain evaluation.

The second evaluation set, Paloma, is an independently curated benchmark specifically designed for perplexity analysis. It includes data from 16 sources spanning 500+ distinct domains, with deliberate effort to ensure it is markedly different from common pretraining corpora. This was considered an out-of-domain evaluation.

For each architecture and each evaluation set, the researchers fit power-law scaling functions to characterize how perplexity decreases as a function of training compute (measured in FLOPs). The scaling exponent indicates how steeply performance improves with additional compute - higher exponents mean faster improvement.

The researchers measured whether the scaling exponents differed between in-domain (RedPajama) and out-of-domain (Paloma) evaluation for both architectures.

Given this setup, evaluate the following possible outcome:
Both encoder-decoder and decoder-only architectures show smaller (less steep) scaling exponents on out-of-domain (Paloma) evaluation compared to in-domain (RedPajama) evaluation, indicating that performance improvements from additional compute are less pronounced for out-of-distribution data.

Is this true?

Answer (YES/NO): NO